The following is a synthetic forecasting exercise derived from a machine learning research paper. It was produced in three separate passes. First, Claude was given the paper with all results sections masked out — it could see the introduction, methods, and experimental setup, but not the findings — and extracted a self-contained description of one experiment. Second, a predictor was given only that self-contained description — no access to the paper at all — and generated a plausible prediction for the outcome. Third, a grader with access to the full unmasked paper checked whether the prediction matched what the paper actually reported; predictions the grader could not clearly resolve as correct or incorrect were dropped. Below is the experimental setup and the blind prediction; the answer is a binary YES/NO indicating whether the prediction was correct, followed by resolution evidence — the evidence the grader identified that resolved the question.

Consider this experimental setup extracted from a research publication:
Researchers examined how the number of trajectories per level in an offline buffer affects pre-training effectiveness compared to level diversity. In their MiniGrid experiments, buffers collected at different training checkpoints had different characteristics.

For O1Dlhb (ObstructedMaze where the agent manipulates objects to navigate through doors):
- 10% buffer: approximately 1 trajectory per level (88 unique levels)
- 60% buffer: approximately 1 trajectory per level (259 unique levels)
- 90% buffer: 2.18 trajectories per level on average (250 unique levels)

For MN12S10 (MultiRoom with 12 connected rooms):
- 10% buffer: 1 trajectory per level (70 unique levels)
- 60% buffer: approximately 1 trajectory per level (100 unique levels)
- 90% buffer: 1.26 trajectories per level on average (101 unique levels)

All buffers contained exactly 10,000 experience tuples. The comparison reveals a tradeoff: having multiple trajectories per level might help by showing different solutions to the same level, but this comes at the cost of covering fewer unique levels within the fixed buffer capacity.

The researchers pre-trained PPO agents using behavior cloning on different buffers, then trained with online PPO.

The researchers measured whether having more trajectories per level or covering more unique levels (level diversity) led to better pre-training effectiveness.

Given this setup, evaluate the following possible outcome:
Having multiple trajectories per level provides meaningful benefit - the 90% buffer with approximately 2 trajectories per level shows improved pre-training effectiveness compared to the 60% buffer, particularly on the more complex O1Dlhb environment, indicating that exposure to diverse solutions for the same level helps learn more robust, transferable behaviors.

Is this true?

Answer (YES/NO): NO